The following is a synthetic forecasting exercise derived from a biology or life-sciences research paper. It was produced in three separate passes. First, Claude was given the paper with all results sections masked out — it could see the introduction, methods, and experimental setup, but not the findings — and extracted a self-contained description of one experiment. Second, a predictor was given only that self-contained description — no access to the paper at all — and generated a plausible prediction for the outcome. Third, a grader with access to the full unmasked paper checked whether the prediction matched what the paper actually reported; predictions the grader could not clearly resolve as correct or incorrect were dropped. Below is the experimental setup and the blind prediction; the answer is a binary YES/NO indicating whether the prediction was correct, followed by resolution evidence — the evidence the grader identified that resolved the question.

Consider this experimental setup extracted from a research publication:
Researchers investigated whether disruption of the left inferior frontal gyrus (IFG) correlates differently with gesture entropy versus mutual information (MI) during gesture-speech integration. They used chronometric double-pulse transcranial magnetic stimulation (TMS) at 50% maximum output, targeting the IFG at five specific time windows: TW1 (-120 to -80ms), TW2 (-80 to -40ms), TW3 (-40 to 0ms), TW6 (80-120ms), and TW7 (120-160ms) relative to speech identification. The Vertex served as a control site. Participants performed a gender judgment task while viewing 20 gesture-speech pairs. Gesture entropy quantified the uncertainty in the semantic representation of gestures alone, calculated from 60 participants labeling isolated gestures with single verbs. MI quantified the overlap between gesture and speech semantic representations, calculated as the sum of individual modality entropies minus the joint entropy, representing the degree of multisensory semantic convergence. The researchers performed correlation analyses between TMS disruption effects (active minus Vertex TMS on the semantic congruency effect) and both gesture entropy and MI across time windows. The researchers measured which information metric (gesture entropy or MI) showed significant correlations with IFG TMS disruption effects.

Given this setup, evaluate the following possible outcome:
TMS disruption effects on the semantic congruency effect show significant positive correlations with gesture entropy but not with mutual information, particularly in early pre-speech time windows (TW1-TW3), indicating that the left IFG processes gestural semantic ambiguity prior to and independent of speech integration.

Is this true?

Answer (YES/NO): NO